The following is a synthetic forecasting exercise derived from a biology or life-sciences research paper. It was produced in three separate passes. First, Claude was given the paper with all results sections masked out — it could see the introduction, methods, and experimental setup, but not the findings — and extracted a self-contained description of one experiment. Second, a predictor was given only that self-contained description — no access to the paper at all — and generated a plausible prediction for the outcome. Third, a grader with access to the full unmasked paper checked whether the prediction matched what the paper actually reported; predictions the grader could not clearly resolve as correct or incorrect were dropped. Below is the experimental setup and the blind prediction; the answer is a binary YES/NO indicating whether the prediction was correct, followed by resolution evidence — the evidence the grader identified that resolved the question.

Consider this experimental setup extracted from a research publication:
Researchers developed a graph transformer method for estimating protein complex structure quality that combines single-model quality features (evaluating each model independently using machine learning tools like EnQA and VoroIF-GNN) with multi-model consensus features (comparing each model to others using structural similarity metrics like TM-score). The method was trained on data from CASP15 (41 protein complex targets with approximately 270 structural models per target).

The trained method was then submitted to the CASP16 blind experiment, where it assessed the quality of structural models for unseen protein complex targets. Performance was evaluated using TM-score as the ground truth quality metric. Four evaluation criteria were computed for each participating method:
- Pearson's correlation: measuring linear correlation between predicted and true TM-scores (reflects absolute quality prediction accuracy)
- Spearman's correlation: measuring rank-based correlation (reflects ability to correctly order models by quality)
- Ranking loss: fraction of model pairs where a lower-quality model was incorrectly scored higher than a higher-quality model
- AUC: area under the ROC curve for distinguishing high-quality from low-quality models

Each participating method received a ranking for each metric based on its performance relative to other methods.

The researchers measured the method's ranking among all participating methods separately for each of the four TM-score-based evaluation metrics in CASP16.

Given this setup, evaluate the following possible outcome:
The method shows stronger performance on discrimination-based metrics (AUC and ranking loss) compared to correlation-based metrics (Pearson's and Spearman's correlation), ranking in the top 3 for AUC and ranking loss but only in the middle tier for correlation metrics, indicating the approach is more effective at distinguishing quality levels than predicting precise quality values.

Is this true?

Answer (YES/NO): NO